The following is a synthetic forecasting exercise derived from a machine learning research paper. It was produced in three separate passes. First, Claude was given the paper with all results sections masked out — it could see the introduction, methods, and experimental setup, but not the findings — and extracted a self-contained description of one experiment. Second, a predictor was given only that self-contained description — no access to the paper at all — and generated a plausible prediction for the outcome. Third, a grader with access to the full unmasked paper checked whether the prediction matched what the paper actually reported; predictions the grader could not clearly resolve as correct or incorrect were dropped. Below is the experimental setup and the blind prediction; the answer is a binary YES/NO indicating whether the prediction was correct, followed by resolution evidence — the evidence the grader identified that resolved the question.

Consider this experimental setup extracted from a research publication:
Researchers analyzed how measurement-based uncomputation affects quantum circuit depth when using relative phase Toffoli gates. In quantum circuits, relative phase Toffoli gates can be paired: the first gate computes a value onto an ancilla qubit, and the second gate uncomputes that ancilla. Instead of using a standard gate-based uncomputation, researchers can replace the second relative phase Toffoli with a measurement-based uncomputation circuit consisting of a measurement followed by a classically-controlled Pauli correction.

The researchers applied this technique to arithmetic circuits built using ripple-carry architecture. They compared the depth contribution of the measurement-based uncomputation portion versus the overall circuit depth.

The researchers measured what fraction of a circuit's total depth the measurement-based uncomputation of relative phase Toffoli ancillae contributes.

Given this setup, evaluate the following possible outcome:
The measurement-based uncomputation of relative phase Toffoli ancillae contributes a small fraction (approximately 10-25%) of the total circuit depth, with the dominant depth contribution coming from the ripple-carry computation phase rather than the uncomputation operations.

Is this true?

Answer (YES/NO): NO